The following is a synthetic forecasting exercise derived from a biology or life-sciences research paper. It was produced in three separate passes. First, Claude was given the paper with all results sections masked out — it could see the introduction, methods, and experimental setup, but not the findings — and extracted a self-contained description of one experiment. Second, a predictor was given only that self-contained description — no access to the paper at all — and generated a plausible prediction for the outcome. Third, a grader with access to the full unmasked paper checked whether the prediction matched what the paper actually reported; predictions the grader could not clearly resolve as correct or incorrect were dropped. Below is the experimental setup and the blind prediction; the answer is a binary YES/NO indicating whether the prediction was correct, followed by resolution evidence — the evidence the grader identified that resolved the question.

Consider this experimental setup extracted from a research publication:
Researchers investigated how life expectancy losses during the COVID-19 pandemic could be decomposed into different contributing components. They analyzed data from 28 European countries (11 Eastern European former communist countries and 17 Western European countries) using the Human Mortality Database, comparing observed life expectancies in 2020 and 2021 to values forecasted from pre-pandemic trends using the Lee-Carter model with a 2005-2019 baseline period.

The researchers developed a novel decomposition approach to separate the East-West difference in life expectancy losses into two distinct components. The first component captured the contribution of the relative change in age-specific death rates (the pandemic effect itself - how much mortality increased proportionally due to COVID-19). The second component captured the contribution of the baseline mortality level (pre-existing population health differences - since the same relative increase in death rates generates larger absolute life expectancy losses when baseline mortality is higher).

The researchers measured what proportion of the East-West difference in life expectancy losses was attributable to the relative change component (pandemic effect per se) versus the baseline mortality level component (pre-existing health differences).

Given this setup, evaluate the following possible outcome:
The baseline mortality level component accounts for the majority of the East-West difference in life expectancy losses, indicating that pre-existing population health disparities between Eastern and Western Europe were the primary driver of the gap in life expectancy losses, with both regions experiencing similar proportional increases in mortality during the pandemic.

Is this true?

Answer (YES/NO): NO